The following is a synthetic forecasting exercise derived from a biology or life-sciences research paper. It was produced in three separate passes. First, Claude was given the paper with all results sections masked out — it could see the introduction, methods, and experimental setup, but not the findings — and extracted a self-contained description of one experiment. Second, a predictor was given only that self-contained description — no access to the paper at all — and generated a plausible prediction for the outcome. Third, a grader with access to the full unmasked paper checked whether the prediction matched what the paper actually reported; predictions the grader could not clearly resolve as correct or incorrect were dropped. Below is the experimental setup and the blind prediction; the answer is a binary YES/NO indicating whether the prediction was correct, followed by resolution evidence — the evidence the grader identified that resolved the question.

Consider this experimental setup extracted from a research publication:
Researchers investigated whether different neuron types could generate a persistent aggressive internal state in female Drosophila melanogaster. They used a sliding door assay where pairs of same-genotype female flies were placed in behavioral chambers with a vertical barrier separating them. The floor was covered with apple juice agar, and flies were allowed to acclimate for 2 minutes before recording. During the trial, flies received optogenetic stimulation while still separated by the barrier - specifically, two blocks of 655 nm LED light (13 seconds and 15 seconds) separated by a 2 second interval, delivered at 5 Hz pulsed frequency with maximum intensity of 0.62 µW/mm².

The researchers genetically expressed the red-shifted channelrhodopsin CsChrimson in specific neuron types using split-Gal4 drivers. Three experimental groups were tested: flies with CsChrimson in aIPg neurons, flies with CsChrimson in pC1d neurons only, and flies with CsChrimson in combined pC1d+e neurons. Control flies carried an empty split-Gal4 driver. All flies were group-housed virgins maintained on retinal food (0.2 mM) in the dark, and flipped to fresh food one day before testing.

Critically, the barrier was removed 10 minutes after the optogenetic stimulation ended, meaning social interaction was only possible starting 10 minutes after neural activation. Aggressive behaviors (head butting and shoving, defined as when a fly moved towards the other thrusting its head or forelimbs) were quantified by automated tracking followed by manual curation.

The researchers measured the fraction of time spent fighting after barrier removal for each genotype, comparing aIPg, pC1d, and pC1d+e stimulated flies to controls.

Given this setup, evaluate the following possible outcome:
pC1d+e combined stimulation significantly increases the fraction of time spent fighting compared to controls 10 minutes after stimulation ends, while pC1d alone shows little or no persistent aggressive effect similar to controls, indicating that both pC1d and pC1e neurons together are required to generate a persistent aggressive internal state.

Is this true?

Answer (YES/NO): YES